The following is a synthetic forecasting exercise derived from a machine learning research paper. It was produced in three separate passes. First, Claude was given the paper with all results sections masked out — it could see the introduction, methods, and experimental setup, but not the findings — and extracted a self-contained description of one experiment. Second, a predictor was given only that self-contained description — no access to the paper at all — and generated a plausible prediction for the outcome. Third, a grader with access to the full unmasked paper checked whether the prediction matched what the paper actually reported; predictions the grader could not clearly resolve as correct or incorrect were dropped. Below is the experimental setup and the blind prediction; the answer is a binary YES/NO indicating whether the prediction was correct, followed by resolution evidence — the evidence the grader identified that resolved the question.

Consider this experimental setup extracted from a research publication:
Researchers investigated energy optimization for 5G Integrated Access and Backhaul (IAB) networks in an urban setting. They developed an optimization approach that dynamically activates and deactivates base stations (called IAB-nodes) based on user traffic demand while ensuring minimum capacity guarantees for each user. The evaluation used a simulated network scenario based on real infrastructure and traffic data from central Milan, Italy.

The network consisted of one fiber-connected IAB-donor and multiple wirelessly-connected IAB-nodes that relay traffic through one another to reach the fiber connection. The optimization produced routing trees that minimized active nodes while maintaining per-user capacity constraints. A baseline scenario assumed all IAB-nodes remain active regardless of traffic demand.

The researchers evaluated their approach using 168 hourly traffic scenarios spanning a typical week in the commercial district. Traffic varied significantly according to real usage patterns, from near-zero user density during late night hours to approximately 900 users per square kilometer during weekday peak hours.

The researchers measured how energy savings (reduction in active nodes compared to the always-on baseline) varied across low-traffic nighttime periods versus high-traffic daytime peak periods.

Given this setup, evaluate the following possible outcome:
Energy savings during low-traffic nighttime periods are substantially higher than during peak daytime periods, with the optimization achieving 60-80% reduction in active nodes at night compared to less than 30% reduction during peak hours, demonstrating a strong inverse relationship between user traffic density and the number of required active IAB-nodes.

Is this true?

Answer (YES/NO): NO